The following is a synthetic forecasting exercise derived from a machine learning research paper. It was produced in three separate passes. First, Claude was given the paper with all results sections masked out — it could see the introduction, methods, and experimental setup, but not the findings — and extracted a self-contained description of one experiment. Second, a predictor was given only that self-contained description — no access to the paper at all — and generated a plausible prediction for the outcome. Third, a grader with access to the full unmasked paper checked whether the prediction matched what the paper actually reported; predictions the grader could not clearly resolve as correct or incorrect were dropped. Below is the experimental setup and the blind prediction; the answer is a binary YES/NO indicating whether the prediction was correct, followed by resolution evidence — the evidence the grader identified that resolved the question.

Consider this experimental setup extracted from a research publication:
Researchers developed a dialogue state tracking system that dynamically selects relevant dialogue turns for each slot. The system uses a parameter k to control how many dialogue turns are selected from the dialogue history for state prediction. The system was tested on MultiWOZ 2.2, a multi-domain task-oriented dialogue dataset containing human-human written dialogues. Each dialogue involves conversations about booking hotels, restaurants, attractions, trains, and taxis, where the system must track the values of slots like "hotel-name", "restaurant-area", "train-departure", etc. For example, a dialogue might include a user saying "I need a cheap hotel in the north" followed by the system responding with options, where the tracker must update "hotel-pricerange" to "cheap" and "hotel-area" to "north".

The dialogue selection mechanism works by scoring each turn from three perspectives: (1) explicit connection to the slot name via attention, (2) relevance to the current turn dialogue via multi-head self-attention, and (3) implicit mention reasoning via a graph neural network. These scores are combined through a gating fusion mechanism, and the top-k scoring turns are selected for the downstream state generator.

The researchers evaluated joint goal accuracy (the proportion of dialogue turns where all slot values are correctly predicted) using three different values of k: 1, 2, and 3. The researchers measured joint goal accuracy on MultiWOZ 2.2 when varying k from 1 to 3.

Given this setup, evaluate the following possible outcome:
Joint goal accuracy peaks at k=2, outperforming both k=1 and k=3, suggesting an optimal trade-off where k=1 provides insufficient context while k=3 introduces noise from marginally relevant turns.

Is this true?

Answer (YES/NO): YES